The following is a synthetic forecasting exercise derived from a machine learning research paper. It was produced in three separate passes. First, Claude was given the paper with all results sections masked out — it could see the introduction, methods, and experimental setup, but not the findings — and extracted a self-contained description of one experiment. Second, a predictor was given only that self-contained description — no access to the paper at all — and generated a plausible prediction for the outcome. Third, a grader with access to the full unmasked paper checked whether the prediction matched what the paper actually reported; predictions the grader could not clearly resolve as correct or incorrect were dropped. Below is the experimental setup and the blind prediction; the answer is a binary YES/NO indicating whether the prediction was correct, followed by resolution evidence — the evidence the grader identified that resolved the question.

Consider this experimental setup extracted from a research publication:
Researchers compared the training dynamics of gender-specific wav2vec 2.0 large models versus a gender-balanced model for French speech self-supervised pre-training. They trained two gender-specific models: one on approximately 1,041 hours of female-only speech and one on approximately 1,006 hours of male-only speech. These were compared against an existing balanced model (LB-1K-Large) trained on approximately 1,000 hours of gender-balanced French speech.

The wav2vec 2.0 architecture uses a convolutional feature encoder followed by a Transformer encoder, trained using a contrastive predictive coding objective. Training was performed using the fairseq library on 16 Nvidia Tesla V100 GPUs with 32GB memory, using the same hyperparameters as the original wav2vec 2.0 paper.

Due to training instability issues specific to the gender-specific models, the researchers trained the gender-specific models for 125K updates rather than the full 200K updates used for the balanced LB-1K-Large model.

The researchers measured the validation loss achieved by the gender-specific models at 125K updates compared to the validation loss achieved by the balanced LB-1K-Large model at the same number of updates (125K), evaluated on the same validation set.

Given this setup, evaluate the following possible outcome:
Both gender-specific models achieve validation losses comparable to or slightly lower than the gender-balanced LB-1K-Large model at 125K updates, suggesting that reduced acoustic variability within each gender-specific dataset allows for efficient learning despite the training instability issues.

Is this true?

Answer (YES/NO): YES